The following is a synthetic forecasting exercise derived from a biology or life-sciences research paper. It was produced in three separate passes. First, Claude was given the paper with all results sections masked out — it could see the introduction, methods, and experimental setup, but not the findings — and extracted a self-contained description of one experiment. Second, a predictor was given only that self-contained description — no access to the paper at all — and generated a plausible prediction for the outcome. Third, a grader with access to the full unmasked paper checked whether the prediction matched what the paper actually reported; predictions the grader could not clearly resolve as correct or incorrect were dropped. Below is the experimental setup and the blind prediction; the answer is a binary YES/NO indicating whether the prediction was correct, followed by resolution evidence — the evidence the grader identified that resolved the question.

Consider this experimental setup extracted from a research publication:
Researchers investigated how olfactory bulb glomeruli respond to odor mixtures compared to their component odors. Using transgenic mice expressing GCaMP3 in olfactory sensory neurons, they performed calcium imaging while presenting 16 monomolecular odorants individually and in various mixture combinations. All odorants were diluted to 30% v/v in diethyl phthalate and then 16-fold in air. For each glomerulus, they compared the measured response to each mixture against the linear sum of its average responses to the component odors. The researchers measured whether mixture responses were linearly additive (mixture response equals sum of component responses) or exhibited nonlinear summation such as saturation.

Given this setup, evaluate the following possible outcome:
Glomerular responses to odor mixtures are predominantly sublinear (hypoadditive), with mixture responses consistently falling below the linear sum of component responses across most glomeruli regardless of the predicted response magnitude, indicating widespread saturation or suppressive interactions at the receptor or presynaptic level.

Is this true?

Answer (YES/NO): NO